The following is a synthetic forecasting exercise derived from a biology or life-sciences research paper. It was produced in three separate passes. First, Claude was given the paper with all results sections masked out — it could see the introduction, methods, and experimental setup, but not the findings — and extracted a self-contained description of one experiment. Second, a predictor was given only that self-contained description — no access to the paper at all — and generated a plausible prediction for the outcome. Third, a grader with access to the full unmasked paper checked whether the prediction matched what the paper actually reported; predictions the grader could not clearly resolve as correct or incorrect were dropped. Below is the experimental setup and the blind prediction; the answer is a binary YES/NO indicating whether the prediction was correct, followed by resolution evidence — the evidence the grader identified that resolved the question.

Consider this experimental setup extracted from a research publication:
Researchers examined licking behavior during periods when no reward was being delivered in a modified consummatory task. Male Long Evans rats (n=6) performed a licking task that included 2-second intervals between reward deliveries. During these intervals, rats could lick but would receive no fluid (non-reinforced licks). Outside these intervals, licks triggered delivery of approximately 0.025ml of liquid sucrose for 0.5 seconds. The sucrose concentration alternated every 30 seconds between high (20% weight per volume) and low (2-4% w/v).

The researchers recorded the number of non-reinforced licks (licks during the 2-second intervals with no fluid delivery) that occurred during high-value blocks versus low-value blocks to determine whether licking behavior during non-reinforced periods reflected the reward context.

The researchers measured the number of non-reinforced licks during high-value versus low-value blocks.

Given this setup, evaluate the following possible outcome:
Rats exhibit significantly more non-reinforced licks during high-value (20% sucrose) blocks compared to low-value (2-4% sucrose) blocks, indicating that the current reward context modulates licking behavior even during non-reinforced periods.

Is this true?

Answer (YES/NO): YES